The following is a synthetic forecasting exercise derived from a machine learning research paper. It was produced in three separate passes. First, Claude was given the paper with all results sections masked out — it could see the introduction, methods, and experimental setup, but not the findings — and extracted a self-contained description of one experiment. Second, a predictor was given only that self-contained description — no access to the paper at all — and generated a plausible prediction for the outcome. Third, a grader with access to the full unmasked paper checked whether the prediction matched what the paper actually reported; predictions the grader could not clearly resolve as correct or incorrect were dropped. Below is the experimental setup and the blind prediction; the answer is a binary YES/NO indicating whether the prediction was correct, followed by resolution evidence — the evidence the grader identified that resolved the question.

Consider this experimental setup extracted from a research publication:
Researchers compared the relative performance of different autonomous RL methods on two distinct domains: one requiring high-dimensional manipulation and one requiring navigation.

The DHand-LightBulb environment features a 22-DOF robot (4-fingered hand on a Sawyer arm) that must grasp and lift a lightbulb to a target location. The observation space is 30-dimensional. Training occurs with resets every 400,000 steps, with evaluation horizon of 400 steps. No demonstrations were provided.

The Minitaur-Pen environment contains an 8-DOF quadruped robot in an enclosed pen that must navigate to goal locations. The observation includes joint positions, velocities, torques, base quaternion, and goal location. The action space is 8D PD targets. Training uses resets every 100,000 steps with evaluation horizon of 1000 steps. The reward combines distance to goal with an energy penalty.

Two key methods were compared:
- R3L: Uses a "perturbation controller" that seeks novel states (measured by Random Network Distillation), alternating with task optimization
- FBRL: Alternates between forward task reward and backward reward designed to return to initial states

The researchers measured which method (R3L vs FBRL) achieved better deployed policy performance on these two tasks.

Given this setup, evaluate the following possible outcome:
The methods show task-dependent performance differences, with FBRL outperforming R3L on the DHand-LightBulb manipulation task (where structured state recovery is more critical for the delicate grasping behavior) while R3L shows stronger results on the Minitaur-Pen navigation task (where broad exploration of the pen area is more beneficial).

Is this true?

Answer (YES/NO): NO